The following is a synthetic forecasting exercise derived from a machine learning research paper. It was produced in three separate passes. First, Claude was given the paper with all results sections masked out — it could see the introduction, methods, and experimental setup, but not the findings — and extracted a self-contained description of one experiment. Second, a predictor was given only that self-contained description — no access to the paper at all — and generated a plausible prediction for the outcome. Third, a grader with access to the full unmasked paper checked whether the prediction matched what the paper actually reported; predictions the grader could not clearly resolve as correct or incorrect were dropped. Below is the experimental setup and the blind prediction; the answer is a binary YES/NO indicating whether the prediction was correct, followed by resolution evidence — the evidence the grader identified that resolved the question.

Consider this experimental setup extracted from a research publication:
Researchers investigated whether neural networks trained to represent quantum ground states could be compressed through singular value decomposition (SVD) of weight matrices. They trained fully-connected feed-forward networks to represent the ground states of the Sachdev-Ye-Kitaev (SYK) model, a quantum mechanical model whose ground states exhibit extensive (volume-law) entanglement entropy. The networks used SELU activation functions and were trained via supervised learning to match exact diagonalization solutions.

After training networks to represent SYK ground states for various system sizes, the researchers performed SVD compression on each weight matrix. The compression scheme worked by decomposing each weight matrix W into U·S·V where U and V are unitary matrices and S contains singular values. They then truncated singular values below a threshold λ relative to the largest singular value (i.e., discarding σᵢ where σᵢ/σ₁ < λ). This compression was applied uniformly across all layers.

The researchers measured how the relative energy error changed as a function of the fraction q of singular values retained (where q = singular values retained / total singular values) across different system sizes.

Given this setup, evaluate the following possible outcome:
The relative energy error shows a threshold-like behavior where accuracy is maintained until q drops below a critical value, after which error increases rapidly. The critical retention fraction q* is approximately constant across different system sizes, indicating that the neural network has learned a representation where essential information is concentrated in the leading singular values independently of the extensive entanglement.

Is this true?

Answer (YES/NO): NO